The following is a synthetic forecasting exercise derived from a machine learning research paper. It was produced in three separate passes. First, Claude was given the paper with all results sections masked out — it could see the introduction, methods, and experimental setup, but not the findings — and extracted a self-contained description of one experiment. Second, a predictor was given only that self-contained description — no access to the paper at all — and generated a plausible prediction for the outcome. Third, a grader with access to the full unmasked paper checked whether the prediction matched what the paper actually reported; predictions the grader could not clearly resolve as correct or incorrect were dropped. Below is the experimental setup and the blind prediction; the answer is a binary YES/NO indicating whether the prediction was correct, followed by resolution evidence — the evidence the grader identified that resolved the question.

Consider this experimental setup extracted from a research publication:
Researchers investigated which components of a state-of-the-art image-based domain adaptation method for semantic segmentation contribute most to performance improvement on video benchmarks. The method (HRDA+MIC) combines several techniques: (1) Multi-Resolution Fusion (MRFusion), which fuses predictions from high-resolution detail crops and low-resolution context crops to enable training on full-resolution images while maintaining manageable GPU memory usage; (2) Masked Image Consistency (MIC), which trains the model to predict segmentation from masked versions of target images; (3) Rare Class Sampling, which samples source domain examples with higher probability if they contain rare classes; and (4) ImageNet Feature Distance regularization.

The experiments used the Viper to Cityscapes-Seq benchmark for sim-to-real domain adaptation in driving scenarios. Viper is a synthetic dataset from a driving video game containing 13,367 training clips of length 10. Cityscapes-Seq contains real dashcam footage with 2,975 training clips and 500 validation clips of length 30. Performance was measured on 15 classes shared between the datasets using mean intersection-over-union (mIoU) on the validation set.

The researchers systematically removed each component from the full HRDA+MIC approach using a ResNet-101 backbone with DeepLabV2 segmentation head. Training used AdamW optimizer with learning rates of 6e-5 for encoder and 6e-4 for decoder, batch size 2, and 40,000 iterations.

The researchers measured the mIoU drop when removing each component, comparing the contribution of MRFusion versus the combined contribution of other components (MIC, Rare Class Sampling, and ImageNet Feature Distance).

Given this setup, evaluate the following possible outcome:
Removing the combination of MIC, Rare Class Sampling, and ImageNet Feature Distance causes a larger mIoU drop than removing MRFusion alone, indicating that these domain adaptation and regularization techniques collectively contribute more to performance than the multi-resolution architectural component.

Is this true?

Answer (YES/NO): NO